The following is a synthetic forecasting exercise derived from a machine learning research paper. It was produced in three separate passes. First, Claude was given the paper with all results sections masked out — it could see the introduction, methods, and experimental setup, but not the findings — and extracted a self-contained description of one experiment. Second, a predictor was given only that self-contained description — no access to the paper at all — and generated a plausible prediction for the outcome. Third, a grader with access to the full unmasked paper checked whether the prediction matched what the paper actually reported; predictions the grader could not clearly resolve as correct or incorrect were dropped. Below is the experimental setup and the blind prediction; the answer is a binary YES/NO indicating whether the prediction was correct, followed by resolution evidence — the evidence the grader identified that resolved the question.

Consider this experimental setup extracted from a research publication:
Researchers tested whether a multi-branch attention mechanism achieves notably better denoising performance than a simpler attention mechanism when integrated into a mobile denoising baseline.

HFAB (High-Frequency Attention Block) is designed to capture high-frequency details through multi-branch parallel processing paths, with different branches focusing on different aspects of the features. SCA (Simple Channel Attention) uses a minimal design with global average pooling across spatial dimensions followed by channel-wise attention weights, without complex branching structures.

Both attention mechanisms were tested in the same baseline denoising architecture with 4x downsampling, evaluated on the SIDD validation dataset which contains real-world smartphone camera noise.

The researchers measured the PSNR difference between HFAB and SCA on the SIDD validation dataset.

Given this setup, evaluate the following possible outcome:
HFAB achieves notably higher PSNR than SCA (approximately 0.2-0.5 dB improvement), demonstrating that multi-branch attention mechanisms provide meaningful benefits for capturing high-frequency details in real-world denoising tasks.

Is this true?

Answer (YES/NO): NO